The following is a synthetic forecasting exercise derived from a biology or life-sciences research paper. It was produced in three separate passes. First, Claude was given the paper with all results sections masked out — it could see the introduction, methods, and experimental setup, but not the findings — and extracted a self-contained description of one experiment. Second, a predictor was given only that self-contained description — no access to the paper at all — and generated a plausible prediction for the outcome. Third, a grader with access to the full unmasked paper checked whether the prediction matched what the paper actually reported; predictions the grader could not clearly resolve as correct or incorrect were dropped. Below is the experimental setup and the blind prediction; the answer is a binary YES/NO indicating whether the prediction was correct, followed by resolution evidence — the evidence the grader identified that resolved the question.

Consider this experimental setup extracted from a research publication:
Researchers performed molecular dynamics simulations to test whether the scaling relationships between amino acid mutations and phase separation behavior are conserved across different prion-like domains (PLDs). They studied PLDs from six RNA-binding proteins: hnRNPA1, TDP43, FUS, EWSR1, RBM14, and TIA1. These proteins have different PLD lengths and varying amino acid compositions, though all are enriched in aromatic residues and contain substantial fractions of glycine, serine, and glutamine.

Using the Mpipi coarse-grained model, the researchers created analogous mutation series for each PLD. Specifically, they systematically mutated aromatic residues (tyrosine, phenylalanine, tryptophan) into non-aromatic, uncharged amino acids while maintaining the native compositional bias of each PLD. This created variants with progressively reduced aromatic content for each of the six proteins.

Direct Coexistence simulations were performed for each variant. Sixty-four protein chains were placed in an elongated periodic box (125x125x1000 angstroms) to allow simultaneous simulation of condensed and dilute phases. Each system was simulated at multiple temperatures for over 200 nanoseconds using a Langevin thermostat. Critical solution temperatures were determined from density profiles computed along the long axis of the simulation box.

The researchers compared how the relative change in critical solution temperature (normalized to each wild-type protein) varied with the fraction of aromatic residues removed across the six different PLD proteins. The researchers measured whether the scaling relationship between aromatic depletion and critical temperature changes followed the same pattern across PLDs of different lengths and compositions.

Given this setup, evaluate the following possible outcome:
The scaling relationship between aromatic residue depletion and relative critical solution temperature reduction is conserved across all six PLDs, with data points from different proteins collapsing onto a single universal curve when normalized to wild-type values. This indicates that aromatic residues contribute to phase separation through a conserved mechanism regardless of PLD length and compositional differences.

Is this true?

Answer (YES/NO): YES